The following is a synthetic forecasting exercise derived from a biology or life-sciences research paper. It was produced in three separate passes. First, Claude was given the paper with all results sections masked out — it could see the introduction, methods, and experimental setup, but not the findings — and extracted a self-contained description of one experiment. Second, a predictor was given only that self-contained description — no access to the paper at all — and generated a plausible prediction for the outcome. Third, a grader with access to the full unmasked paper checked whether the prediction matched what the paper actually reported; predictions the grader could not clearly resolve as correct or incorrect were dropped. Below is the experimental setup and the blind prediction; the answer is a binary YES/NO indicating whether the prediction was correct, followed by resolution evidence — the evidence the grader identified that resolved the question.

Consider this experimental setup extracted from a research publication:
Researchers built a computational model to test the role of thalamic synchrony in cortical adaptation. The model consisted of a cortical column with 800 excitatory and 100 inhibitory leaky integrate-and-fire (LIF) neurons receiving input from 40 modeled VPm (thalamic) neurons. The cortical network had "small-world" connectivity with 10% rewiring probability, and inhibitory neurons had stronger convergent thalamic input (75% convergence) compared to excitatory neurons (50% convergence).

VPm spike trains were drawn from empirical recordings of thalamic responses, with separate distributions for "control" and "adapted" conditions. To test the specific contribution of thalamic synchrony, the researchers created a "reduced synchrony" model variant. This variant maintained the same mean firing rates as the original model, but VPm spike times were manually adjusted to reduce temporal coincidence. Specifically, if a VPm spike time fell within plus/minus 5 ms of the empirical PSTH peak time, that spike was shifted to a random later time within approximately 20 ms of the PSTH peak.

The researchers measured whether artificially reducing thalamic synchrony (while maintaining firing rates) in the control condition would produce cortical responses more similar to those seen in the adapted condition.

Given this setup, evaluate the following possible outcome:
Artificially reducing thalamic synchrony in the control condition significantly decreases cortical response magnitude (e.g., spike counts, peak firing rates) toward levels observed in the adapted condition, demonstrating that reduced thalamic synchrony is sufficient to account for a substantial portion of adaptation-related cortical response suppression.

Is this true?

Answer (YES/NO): YES